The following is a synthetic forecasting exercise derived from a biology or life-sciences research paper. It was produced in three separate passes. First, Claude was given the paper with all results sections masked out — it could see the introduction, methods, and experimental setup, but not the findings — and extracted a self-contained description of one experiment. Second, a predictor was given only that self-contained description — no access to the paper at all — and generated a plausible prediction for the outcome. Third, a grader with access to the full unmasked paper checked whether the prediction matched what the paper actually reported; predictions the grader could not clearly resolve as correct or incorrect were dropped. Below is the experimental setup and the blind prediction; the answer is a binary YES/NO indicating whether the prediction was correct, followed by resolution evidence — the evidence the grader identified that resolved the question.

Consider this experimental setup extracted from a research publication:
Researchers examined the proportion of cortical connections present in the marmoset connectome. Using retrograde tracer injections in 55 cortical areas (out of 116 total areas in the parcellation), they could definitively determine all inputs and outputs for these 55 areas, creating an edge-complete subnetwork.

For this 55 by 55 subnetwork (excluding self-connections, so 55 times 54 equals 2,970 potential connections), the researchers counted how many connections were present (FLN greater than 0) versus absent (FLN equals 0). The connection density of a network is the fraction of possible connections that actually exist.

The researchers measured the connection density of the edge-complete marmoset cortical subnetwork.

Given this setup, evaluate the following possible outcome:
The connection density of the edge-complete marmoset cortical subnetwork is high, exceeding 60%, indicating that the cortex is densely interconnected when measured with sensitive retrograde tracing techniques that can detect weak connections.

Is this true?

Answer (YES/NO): YES